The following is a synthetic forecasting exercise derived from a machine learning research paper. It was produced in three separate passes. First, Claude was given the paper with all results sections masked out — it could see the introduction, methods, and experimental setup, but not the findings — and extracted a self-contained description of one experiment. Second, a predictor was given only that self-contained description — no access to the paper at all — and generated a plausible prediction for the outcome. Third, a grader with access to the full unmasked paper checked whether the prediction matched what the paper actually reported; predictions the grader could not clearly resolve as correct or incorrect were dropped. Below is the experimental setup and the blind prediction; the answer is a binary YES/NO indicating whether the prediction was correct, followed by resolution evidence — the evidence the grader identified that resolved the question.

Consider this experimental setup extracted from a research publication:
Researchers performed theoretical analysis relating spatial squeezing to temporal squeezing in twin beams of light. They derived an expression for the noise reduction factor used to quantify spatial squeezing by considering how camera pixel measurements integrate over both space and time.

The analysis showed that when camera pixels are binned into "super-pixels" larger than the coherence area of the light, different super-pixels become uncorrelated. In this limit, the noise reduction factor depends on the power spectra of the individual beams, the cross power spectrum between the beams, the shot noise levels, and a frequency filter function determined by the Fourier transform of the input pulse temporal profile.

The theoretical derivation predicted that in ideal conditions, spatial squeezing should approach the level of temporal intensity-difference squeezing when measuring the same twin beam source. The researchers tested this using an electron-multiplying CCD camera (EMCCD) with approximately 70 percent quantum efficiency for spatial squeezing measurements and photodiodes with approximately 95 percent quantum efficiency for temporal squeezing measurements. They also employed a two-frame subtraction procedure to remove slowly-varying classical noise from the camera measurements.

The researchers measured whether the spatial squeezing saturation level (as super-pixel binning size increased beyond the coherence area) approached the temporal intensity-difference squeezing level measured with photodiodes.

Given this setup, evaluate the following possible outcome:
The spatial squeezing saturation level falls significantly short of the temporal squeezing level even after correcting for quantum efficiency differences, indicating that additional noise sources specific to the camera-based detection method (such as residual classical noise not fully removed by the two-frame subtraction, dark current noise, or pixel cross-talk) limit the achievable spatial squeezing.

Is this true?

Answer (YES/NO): YES